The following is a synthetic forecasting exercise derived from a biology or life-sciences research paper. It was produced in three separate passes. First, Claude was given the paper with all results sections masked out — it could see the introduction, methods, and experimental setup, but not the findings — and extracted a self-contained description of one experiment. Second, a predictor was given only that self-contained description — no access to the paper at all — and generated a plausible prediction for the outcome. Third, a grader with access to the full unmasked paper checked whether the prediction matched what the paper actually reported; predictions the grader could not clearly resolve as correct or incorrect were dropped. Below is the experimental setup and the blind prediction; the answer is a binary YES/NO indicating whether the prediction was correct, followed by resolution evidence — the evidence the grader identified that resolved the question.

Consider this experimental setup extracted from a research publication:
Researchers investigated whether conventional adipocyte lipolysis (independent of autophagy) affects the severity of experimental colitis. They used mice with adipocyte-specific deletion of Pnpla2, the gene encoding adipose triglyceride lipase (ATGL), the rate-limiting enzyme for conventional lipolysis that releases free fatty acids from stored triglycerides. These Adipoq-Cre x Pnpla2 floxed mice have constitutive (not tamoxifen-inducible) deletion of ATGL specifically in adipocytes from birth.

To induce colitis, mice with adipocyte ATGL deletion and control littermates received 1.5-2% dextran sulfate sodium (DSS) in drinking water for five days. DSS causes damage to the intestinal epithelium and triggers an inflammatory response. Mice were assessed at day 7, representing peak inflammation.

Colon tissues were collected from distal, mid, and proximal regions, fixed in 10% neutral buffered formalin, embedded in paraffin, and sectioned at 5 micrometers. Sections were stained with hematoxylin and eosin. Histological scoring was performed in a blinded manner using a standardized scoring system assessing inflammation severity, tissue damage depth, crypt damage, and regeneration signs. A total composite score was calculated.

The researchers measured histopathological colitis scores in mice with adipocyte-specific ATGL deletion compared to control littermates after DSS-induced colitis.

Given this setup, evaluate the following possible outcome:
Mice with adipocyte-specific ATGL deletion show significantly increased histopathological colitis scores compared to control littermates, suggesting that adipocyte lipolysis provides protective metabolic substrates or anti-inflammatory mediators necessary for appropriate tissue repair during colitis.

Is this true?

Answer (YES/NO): NO